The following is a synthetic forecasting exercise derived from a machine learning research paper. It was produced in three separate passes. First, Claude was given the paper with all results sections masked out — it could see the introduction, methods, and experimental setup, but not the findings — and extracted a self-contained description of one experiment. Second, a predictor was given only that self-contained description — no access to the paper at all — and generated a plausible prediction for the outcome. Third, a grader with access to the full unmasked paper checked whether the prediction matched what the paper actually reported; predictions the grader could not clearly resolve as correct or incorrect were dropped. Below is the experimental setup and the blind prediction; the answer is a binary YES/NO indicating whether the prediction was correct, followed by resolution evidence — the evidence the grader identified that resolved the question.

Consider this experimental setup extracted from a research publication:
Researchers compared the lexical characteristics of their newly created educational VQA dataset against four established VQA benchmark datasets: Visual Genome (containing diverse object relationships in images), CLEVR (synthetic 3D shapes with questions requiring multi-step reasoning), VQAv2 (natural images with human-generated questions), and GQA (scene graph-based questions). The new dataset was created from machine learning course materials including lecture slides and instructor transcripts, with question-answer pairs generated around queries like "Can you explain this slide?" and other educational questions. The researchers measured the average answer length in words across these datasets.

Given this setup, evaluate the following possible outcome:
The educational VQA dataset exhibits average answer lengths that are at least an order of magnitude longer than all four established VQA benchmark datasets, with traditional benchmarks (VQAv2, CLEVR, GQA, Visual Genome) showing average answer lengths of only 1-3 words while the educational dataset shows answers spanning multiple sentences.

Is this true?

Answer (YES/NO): NO